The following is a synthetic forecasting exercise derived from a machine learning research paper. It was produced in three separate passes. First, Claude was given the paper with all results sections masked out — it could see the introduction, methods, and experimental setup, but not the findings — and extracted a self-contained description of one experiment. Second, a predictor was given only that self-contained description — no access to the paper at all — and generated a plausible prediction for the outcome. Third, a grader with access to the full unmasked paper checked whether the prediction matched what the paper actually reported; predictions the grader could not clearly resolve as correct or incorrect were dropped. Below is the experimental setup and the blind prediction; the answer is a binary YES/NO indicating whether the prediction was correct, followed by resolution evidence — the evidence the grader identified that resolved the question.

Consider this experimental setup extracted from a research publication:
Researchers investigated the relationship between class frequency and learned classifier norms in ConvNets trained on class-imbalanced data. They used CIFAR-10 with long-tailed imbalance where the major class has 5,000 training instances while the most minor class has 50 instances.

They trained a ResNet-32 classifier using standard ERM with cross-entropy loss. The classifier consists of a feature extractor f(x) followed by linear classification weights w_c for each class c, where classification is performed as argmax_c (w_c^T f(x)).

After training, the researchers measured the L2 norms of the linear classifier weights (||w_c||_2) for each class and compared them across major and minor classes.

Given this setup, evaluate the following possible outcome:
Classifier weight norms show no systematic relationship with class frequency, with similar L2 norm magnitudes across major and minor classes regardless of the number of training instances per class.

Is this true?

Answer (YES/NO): NO